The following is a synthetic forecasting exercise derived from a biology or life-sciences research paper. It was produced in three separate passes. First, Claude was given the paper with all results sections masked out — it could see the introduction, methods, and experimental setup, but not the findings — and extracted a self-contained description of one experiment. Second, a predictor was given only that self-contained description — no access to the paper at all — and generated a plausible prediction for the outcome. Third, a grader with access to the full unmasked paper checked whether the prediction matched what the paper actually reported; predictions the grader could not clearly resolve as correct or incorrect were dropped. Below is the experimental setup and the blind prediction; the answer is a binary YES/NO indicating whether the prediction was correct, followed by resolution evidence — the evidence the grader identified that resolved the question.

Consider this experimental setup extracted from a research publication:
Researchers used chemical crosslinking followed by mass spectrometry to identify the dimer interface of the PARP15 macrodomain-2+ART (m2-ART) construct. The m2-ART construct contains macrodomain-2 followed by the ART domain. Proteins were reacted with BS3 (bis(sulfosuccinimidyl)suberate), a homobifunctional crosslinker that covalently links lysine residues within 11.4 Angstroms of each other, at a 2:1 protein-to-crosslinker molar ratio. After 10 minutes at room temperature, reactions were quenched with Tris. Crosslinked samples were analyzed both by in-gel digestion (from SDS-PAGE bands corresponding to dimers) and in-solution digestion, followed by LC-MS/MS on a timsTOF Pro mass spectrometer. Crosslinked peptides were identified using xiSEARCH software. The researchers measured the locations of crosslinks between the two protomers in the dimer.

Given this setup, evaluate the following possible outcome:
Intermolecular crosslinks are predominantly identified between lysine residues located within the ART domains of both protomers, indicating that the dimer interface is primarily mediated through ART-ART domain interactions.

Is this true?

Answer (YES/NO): YES